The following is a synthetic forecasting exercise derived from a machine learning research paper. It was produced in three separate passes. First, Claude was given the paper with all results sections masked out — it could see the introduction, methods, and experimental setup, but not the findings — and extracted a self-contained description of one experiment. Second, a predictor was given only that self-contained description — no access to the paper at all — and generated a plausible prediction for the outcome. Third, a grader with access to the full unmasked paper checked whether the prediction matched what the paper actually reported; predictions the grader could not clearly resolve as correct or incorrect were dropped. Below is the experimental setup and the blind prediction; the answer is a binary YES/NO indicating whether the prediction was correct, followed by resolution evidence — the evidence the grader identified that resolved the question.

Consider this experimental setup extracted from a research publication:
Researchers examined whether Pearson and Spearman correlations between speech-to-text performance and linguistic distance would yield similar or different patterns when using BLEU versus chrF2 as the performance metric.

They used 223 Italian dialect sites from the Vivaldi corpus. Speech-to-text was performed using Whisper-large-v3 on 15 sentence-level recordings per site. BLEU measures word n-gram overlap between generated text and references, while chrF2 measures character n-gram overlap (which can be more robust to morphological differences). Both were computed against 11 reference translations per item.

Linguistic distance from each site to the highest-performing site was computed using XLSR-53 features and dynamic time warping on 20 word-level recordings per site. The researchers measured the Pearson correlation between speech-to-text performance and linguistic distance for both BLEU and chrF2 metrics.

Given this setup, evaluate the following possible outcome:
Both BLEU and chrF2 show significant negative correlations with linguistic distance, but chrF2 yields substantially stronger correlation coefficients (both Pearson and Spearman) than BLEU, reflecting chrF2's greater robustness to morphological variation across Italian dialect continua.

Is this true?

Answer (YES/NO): NO